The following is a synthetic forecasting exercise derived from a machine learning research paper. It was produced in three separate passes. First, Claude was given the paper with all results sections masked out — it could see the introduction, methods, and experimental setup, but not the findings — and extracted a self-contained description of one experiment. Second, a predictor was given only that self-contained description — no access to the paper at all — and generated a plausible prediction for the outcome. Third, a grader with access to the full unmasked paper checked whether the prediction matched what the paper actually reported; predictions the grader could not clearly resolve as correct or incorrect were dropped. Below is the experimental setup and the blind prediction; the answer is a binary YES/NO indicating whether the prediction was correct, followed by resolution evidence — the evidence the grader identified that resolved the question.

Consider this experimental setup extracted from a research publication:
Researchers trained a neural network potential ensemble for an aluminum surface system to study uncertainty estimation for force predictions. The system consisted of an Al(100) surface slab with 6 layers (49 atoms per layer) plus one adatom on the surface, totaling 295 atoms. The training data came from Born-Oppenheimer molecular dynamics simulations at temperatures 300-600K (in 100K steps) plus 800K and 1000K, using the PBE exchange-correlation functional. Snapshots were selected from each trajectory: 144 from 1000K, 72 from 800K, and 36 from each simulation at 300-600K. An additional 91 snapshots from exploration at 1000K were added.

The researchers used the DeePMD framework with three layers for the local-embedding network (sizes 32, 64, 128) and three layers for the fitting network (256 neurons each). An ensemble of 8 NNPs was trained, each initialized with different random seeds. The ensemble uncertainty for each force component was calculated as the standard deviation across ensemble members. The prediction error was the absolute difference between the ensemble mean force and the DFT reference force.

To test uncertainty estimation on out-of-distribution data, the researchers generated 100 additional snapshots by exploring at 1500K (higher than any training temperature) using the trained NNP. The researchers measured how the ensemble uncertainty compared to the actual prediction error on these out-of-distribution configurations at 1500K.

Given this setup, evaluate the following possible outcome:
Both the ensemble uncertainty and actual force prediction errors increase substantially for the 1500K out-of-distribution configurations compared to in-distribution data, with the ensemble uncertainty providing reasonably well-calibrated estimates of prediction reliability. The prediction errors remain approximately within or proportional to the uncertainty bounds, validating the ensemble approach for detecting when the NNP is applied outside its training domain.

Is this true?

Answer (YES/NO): NO